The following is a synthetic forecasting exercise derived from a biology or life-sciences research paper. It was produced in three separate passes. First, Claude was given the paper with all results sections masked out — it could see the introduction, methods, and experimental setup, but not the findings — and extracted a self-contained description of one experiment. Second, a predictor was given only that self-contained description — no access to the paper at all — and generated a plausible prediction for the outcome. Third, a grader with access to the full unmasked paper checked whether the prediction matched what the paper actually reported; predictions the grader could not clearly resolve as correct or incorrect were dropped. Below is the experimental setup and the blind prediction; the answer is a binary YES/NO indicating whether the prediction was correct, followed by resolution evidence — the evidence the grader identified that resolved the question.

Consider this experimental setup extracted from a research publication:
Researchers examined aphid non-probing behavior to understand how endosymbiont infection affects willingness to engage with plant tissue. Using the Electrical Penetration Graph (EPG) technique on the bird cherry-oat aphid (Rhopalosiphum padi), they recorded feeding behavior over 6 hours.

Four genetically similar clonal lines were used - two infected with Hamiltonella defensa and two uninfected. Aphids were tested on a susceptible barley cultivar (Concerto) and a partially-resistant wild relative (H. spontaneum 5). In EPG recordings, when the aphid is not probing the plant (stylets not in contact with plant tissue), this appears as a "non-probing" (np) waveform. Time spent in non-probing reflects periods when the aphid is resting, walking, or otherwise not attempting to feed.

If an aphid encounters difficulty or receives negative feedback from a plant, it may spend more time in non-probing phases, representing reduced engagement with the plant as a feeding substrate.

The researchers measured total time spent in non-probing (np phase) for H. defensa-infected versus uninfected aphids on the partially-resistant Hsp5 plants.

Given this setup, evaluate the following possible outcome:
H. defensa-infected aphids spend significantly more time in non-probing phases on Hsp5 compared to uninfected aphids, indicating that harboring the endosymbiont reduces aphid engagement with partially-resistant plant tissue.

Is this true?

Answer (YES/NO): YES